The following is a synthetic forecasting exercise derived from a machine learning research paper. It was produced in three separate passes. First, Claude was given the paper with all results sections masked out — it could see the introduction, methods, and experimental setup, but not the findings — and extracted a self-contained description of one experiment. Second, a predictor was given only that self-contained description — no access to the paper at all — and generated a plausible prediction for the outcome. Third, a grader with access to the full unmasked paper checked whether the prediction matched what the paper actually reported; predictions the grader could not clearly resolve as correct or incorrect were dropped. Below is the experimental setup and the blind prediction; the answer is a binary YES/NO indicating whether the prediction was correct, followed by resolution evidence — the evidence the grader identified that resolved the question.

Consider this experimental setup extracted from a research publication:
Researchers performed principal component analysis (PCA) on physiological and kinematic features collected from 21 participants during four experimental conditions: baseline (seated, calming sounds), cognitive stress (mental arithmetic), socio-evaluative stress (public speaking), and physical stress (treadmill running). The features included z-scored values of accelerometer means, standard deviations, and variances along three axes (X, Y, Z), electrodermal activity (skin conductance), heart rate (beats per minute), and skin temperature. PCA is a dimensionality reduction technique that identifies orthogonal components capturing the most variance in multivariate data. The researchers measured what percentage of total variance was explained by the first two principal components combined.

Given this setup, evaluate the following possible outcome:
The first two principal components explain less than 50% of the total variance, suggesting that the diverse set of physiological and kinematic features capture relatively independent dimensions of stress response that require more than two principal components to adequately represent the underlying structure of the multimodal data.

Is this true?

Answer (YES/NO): NO